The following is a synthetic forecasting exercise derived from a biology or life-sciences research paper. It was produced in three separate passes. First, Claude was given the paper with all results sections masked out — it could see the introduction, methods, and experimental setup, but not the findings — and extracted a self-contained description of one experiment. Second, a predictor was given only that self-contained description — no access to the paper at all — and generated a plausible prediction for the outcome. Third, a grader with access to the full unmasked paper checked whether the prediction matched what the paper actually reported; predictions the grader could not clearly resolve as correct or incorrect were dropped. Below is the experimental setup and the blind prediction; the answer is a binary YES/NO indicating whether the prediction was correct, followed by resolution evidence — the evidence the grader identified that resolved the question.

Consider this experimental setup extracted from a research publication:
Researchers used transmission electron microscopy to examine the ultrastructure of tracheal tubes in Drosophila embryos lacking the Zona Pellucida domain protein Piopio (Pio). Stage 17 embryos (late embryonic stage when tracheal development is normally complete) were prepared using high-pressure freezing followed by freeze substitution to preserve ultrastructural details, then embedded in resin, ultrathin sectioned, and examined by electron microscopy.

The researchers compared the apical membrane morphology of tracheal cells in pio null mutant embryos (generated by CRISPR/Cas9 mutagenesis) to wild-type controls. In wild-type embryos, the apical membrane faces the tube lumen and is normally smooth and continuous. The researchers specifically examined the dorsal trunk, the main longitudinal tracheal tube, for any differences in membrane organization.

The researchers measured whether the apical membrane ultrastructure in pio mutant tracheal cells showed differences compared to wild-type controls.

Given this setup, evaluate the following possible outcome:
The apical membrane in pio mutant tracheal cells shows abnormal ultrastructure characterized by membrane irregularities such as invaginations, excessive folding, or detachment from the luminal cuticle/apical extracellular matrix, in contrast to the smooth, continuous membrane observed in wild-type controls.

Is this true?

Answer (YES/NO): YES